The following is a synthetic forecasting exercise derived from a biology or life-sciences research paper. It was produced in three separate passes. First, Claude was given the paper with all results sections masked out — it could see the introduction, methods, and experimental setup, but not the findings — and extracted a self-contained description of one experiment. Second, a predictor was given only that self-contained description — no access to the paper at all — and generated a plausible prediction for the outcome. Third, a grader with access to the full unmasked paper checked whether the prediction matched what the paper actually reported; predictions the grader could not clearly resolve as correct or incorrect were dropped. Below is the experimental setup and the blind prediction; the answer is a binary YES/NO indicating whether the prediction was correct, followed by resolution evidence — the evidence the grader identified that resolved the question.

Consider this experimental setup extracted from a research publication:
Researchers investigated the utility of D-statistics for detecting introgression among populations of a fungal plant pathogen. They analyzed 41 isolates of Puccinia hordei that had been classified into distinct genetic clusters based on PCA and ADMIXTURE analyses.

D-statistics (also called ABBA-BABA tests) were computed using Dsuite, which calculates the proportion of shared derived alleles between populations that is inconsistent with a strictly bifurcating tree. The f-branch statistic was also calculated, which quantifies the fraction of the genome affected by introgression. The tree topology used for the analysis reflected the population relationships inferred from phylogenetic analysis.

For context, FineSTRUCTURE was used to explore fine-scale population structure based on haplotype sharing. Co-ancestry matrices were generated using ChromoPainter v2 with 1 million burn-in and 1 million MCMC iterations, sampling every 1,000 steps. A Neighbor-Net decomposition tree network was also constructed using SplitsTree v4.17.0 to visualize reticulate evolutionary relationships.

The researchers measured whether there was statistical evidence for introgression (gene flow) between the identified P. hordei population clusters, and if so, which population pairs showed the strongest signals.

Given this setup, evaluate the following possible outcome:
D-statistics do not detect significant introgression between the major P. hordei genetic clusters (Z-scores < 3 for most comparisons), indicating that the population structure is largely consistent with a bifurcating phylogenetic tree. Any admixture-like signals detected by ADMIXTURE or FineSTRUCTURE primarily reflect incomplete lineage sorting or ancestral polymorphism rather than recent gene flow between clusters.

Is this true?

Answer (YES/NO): NO